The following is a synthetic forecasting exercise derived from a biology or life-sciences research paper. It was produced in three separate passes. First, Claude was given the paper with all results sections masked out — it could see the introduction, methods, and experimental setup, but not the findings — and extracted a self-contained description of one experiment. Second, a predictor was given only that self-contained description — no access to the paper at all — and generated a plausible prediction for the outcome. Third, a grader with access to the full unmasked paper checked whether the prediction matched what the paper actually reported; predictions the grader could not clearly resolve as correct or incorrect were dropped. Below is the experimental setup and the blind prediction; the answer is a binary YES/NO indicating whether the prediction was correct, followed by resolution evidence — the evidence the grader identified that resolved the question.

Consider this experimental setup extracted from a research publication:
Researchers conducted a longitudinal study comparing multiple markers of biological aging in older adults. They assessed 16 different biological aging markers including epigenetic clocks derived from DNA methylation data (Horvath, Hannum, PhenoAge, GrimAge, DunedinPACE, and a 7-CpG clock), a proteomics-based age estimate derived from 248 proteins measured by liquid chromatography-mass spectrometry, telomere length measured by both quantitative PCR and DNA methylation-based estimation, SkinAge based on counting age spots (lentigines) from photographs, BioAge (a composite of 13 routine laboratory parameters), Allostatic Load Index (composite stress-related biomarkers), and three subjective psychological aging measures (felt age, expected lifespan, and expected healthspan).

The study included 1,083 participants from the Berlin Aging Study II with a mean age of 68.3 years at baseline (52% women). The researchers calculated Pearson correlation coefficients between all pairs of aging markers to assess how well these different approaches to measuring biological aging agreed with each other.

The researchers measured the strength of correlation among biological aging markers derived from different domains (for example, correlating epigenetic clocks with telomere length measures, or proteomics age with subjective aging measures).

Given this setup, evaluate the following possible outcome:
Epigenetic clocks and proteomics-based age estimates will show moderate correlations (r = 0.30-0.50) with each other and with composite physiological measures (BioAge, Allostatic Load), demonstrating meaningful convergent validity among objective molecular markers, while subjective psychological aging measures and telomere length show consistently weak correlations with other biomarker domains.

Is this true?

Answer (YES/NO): NO